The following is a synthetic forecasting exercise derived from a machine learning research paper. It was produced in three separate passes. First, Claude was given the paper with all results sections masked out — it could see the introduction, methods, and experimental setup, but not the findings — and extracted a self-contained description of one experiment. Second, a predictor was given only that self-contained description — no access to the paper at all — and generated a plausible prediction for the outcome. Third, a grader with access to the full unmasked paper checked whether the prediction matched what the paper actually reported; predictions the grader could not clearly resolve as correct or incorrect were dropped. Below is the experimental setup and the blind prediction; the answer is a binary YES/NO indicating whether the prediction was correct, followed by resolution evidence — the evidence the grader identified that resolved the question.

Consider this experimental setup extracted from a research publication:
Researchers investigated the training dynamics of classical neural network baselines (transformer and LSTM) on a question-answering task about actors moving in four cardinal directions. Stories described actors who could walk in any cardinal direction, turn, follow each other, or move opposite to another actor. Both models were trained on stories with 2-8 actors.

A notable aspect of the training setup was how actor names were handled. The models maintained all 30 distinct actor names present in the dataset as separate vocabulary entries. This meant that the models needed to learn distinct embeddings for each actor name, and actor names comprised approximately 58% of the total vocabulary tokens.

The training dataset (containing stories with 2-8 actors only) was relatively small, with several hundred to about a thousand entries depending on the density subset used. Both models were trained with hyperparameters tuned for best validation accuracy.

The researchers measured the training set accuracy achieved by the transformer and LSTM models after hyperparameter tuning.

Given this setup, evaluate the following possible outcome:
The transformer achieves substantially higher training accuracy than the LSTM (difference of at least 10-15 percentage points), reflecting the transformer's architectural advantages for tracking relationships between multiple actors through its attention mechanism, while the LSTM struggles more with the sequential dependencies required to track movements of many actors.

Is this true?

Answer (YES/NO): NO